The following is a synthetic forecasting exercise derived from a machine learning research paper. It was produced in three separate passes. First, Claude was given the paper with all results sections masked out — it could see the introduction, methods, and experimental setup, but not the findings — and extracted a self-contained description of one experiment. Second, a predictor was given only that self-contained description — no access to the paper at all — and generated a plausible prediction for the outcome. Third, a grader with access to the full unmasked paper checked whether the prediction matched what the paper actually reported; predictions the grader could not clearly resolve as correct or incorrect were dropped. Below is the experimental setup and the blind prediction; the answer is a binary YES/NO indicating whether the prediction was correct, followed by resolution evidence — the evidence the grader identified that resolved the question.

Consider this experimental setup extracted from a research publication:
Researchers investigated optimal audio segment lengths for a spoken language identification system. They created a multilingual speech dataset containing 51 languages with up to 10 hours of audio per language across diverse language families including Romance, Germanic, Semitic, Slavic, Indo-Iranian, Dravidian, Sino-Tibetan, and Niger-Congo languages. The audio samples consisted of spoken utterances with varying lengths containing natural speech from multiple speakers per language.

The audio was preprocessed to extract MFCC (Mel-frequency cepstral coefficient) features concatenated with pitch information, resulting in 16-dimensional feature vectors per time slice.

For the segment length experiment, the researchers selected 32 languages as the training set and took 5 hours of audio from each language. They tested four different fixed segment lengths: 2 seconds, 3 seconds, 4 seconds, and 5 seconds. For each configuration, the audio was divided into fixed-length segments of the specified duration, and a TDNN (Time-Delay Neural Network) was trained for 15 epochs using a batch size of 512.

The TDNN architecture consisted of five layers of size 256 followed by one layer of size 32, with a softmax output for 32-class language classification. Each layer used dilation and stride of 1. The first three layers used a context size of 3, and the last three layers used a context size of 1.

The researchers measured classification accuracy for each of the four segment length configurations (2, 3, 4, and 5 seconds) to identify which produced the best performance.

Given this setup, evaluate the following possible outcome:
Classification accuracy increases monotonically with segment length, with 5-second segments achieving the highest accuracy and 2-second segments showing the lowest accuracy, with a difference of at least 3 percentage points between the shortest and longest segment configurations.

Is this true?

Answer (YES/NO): NO